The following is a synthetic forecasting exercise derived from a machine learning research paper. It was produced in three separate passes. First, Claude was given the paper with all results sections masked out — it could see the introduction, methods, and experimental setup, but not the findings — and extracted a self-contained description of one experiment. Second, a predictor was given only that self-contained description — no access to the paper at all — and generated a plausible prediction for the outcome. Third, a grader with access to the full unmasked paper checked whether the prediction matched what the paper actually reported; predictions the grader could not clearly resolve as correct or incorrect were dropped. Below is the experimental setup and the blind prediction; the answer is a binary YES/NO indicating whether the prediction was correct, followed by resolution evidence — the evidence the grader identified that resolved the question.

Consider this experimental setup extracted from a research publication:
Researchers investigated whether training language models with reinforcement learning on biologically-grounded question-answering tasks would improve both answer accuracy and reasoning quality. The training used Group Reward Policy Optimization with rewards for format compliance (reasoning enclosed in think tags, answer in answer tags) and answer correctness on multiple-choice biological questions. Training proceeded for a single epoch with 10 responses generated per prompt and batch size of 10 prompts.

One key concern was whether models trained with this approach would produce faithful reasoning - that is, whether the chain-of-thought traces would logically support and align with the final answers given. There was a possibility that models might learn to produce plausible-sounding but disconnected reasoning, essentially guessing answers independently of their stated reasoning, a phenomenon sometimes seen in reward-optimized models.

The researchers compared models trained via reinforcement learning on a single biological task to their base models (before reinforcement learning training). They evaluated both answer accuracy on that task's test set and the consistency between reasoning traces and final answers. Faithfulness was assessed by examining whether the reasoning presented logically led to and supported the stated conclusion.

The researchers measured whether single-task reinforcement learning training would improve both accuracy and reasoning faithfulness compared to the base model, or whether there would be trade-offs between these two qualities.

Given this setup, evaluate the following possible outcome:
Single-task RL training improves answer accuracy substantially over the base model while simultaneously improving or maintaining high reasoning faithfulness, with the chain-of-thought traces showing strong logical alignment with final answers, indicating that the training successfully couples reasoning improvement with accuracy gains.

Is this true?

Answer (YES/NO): YES